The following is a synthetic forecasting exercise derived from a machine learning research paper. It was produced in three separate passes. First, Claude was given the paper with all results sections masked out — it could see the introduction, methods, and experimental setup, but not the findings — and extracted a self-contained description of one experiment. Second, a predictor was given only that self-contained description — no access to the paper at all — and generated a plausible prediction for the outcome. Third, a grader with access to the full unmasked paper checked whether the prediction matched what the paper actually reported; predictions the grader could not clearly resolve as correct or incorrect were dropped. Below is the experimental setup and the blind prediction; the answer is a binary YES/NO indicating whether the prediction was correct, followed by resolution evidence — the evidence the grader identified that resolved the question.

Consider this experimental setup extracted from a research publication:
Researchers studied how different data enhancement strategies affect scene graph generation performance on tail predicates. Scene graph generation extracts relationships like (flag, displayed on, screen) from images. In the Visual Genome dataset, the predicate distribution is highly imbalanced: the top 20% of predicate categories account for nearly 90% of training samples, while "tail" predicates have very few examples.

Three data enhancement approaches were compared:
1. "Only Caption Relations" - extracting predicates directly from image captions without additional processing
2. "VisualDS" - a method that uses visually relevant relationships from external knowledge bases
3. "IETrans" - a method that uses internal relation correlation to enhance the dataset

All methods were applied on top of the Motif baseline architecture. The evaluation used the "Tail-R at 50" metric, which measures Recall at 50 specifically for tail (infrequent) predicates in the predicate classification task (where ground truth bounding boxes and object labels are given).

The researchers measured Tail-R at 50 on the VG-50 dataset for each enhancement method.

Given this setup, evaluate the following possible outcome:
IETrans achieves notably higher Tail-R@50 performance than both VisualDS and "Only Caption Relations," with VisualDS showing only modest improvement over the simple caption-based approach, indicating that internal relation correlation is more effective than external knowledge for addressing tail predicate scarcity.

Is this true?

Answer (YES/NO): NO